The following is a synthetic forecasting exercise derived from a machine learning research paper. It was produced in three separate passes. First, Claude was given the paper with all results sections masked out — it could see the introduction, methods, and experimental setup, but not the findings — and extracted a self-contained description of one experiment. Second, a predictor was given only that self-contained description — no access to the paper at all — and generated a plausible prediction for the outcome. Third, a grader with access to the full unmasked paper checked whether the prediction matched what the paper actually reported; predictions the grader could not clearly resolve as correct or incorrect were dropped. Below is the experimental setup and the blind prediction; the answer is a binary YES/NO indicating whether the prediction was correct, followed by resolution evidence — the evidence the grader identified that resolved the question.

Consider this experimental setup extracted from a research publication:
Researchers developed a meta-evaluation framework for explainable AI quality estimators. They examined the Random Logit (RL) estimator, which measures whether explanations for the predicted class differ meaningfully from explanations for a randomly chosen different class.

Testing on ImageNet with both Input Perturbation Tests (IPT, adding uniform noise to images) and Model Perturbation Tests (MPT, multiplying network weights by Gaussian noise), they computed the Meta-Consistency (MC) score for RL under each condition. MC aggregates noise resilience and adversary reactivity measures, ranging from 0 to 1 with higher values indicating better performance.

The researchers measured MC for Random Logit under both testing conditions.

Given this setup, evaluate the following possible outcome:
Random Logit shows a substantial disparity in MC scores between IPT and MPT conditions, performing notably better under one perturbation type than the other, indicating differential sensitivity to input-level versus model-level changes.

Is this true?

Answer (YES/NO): NO